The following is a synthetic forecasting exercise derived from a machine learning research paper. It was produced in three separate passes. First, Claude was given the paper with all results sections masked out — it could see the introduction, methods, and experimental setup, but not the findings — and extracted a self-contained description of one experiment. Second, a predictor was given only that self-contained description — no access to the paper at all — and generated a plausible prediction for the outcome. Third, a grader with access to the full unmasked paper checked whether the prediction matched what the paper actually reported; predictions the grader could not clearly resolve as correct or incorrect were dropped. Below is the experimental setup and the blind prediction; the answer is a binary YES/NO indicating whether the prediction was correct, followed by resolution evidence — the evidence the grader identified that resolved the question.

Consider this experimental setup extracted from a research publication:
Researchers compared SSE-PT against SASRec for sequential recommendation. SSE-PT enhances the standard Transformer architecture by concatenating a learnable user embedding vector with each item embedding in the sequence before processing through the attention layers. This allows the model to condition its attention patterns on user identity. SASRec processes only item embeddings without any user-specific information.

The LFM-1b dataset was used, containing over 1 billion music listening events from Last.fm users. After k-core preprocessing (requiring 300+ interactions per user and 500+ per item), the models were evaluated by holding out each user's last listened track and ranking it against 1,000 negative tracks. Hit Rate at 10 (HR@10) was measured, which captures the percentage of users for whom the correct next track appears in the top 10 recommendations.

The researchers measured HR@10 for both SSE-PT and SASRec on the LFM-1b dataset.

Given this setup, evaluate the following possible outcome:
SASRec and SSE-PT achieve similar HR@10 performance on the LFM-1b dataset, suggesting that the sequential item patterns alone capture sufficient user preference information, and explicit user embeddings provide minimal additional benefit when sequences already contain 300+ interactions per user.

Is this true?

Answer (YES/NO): NO